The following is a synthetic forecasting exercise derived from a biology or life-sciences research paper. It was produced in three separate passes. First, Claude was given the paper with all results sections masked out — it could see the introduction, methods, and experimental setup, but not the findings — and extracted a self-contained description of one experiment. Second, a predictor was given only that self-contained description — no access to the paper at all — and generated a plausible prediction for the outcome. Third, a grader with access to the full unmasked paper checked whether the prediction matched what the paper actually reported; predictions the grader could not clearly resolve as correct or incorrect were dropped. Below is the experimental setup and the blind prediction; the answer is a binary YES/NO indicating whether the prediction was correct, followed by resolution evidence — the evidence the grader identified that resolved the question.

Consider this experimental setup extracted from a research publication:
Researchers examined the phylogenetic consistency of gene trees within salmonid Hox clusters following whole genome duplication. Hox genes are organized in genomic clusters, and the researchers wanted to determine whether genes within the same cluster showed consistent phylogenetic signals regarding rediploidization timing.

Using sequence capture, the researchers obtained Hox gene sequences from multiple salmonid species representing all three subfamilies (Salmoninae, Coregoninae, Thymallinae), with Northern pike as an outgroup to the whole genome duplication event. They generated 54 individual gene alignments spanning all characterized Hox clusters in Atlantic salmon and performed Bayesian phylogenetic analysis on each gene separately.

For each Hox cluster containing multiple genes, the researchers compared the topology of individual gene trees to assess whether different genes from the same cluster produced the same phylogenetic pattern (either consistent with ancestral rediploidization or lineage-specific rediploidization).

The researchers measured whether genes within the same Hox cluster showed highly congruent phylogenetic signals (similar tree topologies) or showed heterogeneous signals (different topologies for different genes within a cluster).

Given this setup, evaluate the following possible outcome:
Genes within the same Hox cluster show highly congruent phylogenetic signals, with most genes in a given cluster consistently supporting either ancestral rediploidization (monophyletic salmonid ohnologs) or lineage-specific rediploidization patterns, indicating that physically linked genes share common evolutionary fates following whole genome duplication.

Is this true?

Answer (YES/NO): YES